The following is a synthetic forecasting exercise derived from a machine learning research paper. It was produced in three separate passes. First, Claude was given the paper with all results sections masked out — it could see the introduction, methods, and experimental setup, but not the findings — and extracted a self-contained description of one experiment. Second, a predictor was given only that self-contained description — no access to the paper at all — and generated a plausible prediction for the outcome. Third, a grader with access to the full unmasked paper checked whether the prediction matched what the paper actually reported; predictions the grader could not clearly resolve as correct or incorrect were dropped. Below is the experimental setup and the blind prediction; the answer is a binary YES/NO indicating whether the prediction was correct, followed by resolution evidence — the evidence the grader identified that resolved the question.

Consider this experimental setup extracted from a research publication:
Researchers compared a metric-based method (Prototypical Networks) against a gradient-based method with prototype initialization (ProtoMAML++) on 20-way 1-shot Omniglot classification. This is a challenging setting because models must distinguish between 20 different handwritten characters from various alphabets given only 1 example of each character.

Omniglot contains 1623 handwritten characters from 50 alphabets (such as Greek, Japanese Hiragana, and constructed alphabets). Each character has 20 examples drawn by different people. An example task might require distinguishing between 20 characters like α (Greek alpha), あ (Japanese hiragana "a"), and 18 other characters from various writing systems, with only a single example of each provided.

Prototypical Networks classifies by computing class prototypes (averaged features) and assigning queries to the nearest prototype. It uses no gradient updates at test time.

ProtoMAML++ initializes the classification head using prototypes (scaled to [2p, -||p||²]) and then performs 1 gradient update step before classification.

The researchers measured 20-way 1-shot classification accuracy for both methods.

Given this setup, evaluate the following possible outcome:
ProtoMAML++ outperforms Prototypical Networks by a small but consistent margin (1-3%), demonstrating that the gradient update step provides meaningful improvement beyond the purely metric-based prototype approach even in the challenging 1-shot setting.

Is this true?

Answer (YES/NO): NO